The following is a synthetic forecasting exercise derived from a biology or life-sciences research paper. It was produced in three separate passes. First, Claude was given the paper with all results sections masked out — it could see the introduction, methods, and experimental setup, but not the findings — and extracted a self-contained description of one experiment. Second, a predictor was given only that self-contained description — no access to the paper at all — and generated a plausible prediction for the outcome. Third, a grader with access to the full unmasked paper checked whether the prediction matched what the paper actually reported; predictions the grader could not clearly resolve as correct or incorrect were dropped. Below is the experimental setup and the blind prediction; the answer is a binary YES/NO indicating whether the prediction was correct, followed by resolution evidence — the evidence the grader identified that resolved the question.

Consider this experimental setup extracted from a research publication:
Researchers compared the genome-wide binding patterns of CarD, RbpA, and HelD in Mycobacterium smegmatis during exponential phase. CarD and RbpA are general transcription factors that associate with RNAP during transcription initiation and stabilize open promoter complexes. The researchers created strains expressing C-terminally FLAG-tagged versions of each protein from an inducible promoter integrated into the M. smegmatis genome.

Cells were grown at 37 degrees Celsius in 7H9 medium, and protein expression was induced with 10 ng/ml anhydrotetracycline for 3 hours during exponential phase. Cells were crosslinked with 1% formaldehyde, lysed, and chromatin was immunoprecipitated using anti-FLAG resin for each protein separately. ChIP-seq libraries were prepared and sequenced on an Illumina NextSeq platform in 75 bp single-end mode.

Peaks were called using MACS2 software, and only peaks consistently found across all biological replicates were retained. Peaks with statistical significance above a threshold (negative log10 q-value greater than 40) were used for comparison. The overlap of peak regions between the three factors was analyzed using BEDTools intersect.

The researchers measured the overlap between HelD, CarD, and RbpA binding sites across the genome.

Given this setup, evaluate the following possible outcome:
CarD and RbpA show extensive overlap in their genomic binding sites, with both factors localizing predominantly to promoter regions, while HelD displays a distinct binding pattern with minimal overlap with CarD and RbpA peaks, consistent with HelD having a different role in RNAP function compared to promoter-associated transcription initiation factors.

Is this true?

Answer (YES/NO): NO